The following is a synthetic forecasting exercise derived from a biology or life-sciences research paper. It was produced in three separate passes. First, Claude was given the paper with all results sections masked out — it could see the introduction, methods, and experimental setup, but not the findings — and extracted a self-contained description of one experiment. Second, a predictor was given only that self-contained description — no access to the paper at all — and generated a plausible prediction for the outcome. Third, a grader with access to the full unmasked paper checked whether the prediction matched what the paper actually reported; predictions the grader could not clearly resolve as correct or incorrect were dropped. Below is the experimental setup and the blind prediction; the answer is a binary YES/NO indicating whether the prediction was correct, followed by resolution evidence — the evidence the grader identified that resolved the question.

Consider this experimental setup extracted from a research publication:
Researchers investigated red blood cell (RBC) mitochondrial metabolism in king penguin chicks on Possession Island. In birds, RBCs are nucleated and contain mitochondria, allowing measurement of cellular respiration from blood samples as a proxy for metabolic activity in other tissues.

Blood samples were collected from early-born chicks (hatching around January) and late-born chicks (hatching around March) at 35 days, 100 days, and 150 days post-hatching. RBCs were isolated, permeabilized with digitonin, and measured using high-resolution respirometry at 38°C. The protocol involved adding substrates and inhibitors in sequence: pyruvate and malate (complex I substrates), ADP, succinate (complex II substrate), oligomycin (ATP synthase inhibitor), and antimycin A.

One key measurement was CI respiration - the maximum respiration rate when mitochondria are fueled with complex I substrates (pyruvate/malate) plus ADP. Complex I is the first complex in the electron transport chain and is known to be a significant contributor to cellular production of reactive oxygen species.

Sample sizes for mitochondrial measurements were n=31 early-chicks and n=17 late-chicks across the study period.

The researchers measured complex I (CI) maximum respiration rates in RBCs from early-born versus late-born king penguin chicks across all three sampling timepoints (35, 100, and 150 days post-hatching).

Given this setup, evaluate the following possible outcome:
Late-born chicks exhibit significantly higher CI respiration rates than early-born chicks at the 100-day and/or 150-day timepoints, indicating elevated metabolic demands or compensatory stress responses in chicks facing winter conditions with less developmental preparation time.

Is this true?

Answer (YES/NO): YES